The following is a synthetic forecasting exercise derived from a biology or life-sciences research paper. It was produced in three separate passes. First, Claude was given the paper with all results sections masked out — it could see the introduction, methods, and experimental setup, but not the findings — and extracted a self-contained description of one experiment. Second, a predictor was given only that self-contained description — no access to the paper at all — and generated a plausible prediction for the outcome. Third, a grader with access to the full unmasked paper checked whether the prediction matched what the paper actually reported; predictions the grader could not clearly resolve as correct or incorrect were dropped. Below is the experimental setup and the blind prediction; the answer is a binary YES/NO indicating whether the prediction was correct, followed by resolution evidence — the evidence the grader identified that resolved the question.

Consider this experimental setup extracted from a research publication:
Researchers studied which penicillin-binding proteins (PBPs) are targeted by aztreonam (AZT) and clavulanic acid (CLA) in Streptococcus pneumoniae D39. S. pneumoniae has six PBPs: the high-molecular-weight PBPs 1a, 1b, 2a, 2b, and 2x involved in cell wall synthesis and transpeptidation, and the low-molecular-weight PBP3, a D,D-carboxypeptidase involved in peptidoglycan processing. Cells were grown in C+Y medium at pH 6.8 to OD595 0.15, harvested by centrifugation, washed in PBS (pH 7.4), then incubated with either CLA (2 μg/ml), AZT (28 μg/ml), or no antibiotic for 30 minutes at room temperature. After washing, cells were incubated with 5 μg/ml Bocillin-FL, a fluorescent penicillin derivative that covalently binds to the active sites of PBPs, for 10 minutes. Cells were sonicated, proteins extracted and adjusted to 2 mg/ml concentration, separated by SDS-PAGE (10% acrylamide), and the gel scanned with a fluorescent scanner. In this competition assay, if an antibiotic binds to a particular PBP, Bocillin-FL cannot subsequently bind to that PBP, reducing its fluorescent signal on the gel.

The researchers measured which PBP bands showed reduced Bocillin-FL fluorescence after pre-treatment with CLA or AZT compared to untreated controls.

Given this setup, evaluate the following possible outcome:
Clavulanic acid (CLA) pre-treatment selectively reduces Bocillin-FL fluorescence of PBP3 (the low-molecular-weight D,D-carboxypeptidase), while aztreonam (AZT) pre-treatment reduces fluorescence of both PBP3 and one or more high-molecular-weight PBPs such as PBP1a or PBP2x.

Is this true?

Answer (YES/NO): NO